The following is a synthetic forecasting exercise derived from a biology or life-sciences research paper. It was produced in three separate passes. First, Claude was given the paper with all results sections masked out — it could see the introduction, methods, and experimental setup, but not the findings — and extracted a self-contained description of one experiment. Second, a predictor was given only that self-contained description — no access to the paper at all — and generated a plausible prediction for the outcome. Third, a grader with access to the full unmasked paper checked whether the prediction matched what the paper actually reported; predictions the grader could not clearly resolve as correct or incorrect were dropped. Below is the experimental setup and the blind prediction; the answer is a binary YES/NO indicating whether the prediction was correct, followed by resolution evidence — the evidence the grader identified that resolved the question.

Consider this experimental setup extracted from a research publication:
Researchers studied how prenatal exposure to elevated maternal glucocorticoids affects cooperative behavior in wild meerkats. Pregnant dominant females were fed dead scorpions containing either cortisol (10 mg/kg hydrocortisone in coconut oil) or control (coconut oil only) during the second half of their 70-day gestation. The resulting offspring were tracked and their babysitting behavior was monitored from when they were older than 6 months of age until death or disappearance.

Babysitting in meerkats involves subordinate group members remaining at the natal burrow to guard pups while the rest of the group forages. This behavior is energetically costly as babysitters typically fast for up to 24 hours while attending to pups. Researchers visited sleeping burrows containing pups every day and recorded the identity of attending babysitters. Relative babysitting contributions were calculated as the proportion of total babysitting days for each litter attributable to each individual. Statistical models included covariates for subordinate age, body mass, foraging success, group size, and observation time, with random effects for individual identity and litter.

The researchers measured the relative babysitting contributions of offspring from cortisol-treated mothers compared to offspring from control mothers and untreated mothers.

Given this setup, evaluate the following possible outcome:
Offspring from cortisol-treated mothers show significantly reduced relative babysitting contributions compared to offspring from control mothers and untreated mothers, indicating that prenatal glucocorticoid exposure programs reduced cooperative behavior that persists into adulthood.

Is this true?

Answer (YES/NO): NO